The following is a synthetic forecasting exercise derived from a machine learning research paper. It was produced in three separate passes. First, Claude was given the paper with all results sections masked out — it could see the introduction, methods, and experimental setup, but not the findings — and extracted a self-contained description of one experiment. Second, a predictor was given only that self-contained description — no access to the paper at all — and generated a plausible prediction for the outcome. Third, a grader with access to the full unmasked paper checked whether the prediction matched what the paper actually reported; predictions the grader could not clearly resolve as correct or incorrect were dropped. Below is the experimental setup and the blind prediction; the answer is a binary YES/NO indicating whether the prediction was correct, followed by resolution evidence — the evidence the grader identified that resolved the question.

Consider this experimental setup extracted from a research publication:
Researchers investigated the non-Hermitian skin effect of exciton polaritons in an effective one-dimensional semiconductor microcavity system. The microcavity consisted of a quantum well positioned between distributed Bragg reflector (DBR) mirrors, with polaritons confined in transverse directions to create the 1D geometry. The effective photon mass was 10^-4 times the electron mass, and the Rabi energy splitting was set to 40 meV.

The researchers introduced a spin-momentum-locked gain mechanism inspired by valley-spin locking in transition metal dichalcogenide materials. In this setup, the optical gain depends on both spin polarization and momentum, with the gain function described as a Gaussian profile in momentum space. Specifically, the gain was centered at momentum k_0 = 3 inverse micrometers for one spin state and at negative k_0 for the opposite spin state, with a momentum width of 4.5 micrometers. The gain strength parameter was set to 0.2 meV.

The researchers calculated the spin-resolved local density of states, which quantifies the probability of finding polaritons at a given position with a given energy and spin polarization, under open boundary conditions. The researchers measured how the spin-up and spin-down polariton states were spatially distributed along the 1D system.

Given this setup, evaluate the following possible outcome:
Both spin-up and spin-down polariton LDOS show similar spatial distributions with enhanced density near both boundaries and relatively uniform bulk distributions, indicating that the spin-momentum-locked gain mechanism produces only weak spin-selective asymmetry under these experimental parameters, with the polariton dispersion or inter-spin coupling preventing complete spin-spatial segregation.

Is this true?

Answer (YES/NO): NO